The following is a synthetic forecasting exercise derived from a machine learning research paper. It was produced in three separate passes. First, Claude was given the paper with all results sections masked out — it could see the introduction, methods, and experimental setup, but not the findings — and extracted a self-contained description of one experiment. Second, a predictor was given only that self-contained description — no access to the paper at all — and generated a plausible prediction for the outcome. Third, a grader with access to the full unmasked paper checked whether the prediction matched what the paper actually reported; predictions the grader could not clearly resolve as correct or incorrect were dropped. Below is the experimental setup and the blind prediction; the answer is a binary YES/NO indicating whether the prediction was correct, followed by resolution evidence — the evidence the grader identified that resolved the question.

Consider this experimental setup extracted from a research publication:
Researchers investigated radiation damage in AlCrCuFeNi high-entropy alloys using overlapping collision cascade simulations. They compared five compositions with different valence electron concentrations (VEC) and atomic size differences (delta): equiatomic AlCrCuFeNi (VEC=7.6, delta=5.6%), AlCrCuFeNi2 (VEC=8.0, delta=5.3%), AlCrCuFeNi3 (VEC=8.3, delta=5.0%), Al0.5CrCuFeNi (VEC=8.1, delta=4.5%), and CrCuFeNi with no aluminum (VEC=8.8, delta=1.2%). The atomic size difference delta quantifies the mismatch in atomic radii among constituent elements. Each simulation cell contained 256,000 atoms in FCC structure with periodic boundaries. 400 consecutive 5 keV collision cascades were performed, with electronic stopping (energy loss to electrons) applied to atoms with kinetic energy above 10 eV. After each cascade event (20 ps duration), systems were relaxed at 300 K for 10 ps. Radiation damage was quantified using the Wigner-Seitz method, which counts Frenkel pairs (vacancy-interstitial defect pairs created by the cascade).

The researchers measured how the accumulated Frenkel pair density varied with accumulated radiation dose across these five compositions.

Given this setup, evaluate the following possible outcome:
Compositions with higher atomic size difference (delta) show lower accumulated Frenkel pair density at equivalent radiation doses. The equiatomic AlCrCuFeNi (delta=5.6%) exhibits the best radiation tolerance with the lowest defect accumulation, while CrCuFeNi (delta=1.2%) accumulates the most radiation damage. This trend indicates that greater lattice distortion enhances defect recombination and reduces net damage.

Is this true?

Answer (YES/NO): NO